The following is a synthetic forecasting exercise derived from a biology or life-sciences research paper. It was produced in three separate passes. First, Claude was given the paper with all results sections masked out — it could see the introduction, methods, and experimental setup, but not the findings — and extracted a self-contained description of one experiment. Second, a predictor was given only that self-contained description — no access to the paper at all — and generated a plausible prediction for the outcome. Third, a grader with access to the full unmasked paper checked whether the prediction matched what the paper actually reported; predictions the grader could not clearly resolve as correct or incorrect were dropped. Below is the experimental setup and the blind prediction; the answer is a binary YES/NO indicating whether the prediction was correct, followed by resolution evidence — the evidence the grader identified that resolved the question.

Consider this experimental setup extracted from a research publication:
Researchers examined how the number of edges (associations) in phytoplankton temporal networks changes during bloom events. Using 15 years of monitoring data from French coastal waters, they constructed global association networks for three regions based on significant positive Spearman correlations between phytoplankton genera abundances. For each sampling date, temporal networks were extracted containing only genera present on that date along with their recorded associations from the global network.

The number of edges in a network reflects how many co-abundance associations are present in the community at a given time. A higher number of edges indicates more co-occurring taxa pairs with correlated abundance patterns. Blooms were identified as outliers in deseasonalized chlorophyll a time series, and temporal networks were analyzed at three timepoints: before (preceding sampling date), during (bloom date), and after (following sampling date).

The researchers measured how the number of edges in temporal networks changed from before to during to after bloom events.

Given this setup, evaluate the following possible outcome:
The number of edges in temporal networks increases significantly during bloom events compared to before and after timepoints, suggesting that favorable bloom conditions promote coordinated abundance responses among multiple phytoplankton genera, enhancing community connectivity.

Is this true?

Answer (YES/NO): NO